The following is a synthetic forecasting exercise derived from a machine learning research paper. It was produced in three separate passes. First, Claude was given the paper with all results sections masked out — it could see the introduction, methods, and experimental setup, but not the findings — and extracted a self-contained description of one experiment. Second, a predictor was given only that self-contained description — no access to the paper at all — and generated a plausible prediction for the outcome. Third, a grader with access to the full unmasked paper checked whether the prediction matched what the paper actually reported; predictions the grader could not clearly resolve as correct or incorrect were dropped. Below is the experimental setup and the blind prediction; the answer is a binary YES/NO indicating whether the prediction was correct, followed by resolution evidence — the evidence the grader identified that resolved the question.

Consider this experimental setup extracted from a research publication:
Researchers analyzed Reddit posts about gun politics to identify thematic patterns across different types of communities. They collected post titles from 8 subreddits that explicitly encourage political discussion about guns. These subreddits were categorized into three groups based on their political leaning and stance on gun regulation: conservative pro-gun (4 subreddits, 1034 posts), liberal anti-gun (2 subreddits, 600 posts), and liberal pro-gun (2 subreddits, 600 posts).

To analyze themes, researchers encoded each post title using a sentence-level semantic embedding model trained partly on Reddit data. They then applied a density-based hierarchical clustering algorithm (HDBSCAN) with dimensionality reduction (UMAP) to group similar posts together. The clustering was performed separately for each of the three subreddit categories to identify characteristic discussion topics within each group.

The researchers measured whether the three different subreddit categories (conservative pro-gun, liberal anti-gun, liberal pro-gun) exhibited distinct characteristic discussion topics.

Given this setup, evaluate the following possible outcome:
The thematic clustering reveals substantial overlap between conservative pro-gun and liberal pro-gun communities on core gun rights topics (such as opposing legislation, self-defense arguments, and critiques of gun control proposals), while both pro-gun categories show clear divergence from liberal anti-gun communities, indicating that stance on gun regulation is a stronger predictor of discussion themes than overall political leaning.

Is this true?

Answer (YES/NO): NO